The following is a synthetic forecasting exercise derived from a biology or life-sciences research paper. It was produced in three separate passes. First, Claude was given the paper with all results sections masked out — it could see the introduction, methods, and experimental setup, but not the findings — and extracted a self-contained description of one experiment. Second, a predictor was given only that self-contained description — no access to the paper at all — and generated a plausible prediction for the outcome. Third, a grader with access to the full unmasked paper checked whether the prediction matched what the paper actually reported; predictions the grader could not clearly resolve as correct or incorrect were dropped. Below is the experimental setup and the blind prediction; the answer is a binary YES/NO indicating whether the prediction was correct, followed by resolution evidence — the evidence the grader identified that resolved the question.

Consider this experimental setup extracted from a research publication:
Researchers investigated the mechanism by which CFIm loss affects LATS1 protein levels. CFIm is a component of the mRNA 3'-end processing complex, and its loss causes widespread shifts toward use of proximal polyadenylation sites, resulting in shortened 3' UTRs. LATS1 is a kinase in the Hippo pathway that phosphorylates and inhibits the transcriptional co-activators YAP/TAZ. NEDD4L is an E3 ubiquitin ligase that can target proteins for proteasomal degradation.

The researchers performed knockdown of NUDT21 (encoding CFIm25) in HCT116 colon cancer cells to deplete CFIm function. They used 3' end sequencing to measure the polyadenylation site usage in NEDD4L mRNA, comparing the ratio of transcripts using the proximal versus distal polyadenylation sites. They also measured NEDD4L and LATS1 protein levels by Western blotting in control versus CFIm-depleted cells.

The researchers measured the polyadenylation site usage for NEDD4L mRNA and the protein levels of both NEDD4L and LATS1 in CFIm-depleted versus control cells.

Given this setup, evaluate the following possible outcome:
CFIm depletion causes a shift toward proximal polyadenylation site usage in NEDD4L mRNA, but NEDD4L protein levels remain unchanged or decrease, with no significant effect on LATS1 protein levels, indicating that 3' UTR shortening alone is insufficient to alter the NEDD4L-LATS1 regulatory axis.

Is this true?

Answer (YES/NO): NO